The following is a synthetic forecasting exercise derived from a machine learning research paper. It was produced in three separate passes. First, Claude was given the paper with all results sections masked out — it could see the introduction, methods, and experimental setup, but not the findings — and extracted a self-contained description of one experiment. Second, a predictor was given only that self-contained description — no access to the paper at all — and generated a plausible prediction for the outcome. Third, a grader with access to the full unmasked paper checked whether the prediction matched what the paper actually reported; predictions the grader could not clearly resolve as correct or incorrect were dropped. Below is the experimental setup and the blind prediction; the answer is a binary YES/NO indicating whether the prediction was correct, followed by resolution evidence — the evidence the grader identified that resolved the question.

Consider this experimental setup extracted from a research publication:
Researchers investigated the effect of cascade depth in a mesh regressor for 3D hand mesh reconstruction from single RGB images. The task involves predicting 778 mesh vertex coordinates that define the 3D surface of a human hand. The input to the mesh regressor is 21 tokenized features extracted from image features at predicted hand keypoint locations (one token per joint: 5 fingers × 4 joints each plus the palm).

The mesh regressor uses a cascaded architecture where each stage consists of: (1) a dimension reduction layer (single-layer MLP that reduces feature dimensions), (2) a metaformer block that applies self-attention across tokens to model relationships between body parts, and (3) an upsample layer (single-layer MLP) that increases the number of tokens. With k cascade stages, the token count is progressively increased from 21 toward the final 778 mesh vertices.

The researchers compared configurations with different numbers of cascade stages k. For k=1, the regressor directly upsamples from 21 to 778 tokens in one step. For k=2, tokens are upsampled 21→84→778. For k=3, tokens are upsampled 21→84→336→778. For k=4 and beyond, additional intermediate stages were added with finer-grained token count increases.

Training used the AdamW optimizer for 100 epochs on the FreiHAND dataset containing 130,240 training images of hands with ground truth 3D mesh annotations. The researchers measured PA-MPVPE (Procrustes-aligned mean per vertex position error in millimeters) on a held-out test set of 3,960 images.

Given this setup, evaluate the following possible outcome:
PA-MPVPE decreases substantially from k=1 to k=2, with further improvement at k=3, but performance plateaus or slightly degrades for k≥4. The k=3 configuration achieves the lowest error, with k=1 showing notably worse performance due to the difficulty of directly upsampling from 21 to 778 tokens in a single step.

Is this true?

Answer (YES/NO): YES